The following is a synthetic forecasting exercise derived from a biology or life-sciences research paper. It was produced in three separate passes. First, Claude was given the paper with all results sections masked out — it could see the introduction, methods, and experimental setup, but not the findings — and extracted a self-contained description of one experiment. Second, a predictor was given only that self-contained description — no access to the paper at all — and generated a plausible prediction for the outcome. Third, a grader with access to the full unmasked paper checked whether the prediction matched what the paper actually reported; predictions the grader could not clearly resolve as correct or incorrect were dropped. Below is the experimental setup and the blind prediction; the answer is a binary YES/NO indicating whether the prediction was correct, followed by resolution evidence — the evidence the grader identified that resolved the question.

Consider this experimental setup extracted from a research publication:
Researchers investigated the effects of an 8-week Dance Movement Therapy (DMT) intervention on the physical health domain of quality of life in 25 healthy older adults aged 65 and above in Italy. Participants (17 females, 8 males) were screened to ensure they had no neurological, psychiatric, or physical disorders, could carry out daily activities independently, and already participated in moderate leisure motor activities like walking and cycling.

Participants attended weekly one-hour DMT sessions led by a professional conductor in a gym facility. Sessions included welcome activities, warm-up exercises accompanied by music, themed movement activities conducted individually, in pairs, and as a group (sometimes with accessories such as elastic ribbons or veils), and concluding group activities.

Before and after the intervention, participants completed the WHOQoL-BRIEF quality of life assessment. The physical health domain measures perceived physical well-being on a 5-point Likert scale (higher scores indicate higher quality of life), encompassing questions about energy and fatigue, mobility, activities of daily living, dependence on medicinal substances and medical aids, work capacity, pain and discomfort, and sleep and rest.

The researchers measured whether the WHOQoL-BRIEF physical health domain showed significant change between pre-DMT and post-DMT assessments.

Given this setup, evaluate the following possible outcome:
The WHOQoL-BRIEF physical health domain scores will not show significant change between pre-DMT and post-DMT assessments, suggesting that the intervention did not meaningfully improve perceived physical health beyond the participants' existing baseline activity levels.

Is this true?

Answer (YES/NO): YES